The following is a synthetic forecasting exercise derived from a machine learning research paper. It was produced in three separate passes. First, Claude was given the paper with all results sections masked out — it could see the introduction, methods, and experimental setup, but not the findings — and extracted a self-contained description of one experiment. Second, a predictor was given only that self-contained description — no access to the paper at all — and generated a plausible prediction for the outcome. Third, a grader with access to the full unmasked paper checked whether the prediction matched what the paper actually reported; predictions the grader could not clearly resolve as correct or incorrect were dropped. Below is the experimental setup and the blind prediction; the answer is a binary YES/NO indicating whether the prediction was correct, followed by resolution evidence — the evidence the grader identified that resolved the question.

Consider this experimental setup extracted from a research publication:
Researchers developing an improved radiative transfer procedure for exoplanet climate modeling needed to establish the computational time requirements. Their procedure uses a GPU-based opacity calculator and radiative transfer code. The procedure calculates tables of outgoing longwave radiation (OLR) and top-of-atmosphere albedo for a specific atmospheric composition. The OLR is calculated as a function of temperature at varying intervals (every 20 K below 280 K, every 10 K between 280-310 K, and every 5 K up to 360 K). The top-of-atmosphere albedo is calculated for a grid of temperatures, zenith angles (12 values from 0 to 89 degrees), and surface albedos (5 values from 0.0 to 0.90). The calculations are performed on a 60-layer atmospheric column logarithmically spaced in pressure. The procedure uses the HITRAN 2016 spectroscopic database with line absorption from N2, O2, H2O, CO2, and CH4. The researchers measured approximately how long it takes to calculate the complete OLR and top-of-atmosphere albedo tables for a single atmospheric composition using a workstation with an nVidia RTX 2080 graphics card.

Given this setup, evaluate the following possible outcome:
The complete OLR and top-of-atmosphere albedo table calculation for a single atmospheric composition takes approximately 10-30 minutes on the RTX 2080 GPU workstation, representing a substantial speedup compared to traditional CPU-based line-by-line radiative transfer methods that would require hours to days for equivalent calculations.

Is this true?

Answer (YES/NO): NO